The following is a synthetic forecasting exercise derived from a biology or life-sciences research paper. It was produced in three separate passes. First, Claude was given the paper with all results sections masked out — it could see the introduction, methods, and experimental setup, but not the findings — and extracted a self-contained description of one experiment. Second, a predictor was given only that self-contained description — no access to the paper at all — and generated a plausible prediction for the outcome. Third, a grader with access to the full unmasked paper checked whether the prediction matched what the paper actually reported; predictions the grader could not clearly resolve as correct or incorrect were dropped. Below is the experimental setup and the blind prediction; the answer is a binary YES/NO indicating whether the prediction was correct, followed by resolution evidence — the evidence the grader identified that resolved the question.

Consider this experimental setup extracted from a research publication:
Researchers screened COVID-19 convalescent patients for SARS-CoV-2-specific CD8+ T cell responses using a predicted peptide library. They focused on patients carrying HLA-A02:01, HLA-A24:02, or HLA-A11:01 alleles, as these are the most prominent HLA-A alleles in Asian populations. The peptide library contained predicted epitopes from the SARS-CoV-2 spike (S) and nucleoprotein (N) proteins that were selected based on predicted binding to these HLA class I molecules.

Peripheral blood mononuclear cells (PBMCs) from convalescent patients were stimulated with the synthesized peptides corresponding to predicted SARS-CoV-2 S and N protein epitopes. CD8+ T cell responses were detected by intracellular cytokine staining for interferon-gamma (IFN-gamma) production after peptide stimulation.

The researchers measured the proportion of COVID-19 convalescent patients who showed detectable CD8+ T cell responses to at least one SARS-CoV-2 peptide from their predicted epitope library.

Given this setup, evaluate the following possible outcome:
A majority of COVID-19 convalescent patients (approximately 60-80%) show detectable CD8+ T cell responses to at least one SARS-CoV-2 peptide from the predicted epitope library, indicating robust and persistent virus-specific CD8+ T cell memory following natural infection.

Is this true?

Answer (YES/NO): YES